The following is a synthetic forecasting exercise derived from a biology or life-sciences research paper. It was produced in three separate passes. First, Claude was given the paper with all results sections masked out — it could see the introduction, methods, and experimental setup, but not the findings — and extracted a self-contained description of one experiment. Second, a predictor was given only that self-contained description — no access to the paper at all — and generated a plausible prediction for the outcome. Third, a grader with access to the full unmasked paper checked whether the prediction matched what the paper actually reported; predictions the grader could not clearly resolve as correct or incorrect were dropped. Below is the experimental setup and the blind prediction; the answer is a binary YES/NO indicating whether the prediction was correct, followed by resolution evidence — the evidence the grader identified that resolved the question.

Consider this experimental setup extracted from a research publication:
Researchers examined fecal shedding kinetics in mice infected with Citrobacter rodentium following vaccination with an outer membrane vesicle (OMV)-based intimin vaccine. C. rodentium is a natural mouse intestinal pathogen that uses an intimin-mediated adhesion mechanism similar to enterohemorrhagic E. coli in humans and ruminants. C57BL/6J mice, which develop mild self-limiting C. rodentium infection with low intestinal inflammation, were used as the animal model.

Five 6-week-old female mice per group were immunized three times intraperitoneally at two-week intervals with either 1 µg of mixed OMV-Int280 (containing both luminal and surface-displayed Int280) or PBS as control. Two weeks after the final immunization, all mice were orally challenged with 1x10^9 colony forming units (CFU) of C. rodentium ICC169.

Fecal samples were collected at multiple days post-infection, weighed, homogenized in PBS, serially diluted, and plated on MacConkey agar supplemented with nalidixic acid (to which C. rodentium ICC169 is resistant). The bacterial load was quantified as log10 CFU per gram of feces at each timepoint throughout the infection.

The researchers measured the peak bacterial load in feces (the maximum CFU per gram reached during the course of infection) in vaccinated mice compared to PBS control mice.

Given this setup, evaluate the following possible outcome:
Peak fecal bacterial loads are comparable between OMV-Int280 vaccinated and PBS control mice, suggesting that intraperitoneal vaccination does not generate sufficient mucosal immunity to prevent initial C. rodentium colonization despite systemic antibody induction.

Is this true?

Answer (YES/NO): YES